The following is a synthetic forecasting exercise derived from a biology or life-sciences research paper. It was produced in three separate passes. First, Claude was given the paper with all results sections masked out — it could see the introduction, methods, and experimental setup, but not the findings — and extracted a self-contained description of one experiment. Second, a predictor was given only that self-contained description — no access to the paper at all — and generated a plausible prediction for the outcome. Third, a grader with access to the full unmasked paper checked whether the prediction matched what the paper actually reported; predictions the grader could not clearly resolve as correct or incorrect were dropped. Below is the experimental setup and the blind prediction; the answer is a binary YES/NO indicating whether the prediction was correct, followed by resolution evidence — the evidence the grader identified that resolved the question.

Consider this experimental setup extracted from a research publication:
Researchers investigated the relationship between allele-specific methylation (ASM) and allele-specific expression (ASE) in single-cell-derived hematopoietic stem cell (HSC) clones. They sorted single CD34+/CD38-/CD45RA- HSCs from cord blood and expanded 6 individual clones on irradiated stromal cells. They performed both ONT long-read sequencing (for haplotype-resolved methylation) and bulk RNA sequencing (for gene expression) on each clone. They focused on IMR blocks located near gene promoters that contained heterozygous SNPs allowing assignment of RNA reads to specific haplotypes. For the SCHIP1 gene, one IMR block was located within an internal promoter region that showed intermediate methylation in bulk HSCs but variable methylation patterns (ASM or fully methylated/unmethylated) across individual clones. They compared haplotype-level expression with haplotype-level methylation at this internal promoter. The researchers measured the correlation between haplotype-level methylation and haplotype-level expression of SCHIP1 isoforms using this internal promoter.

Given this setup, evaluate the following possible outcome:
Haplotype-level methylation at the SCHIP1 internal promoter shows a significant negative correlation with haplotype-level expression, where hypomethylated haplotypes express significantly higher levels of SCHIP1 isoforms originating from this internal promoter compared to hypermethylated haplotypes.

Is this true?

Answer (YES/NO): YES